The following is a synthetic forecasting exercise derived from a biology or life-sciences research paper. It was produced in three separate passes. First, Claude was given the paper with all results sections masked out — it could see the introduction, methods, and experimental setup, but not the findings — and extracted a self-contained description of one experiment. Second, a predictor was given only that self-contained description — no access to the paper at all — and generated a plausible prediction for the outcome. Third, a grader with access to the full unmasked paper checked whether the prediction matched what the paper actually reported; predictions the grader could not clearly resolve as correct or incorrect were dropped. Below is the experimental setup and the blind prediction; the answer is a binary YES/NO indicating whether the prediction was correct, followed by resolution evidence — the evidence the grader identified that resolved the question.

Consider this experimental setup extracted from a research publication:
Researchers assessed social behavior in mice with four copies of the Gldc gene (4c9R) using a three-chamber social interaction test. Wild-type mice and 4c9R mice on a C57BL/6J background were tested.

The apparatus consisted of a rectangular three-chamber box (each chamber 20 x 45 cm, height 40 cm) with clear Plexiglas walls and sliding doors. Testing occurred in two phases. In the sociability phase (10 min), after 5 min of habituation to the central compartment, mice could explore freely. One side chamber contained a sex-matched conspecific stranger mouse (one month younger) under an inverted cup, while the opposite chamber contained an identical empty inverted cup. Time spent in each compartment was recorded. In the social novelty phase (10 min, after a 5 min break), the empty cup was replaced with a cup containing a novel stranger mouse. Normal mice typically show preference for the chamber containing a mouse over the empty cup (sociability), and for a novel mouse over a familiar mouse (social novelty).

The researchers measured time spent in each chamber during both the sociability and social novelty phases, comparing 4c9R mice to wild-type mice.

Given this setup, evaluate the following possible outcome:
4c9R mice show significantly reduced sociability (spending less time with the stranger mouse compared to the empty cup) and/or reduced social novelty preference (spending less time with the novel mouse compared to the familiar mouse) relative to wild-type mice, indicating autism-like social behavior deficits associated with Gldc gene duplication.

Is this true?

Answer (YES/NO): YES